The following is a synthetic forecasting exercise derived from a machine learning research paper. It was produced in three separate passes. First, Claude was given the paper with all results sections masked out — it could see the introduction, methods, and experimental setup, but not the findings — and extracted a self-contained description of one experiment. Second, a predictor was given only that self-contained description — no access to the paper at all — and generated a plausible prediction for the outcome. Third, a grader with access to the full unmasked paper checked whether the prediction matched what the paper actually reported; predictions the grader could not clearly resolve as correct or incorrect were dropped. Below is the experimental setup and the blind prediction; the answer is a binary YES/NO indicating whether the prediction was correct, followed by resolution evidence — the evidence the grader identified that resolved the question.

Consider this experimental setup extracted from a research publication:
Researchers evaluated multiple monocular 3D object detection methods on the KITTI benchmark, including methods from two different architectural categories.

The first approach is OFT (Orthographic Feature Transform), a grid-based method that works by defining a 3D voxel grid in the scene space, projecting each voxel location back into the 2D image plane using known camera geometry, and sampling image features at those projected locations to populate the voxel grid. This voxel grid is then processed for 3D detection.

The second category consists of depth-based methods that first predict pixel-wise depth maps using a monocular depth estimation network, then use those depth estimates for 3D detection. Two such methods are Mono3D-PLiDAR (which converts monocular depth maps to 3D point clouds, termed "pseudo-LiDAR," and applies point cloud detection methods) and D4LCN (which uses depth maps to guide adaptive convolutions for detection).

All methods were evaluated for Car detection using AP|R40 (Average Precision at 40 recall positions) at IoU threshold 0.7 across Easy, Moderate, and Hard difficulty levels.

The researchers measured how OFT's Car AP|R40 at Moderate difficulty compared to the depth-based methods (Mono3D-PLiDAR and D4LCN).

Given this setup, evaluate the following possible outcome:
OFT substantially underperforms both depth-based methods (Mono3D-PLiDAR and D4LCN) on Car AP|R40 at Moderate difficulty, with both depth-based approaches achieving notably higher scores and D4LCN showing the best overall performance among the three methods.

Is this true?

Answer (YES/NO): YES